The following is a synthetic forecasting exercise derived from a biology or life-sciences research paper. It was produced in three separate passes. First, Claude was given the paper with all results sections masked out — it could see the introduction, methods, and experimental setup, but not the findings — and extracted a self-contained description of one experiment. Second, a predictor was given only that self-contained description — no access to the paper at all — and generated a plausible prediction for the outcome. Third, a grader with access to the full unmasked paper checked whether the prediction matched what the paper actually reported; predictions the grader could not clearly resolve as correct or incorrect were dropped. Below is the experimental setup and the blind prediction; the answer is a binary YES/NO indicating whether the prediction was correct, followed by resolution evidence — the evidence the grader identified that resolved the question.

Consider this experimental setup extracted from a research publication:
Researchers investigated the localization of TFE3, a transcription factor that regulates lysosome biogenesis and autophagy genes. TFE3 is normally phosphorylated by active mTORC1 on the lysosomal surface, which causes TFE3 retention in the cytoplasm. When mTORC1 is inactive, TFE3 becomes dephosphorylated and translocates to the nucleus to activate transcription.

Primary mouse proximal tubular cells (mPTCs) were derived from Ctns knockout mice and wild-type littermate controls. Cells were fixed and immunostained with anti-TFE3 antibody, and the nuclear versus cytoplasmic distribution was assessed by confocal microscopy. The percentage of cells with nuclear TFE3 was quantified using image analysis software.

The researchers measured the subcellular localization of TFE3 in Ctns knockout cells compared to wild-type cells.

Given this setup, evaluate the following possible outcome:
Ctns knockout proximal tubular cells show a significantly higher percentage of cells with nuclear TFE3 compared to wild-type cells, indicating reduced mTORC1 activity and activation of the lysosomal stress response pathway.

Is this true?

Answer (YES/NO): NO